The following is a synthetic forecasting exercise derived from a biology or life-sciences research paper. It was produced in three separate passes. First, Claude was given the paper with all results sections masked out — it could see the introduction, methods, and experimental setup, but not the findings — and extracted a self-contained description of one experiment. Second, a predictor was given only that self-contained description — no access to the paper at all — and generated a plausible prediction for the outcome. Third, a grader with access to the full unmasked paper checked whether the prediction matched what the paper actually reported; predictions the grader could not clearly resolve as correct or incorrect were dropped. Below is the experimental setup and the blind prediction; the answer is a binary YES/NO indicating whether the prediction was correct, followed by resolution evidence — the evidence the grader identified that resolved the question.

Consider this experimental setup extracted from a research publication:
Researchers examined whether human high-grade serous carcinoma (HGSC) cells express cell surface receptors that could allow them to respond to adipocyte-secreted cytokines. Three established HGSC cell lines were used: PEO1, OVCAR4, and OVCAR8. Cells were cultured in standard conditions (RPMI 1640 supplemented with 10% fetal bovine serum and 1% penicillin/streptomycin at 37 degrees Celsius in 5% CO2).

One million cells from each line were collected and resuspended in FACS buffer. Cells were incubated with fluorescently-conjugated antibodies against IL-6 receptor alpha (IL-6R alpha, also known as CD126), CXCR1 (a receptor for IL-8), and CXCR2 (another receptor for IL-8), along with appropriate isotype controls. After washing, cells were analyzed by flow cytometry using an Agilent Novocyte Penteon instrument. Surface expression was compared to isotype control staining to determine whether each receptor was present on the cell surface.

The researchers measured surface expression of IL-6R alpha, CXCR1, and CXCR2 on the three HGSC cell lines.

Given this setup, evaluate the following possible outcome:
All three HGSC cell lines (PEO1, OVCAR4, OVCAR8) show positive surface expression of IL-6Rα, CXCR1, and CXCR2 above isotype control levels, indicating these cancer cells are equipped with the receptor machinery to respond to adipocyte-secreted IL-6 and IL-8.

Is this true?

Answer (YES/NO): NO